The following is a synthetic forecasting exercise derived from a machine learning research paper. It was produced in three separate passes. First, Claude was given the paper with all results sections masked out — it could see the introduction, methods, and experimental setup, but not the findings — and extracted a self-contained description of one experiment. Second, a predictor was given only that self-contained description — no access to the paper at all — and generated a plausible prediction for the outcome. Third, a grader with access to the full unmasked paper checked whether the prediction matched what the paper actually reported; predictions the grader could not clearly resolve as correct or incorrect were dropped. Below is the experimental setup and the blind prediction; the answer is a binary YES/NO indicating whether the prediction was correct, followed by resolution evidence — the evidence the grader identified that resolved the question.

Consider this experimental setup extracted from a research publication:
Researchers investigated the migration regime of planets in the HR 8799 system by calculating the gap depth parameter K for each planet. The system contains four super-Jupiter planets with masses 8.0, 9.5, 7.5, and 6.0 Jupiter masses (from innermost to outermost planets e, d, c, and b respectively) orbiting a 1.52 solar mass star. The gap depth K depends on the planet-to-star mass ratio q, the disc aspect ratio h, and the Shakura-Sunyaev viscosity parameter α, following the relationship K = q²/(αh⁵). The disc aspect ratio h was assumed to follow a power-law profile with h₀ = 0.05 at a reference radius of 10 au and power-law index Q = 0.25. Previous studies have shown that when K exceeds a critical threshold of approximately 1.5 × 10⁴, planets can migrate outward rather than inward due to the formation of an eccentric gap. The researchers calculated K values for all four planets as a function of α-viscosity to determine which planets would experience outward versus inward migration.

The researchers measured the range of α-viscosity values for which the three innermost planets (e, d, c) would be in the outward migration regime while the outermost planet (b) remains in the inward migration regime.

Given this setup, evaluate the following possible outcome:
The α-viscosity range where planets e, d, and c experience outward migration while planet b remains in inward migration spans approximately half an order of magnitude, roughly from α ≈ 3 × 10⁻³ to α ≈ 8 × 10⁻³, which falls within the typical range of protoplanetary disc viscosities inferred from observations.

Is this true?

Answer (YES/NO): NO